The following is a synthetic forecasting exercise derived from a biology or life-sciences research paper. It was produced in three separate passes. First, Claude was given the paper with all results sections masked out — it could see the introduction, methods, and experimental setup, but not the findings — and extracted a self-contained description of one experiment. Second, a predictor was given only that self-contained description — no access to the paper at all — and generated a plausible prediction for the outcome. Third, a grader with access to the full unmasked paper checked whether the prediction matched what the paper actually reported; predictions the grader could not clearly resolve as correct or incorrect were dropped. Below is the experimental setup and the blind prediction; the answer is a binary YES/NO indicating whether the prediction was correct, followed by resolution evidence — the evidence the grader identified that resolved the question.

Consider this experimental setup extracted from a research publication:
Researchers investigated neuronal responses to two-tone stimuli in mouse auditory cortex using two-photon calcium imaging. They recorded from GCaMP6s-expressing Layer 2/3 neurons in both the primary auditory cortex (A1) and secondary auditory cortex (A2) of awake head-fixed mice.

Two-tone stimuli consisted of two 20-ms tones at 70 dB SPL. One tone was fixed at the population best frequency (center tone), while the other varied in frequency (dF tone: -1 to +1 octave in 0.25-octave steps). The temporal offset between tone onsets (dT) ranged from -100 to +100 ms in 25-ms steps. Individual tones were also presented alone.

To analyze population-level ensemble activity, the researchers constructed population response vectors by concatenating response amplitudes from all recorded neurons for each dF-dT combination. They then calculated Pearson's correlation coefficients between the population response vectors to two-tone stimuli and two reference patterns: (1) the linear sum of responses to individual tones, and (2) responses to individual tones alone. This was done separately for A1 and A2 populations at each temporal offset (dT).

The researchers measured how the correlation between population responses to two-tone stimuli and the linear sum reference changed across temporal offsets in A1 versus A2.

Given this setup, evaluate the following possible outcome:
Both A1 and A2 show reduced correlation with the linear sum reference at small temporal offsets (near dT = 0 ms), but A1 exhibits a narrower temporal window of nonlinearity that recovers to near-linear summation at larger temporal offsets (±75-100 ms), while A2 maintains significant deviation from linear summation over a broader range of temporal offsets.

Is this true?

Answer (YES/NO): NO